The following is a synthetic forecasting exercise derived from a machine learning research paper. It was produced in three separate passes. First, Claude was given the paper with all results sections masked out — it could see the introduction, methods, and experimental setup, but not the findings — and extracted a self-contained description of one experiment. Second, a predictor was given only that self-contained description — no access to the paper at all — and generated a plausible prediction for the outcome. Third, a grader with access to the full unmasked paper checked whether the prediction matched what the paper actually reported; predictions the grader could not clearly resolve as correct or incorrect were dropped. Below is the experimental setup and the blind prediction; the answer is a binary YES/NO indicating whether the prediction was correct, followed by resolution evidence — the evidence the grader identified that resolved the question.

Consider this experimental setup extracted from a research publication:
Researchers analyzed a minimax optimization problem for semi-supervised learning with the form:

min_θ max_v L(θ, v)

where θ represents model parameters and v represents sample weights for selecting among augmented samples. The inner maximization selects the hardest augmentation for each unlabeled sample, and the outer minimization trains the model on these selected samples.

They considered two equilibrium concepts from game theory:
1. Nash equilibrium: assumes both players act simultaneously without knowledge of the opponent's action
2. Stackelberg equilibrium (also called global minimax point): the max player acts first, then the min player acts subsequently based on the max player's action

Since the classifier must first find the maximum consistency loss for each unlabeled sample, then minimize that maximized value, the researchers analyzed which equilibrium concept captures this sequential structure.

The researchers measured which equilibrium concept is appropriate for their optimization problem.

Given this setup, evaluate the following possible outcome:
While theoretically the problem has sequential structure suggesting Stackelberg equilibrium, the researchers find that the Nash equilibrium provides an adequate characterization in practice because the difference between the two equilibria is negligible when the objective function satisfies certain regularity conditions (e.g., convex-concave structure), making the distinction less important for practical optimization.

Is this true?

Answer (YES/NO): NO